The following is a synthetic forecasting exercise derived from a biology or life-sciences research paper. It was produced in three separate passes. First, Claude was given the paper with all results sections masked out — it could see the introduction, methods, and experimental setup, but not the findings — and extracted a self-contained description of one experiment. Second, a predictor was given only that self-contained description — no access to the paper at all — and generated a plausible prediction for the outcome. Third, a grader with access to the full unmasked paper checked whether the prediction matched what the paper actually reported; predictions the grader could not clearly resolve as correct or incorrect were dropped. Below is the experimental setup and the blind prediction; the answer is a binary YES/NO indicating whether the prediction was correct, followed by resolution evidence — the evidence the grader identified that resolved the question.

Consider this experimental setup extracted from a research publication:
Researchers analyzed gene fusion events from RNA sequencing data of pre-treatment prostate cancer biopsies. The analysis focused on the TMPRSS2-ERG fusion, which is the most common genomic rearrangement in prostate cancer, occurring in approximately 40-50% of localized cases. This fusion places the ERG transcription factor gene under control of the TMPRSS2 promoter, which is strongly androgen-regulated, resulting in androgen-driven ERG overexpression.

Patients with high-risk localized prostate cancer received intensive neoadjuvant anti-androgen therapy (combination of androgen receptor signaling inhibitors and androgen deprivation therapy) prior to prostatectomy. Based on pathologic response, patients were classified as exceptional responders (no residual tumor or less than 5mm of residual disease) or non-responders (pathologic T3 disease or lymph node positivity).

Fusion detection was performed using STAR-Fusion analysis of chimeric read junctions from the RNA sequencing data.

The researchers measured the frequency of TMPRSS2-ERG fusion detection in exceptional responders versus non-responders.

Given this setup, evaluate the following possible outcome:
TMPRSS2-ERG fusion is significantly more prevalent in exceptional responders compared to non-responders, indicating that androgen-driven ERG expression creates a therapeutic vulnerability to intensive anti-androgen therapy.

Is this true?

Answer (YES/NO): NO